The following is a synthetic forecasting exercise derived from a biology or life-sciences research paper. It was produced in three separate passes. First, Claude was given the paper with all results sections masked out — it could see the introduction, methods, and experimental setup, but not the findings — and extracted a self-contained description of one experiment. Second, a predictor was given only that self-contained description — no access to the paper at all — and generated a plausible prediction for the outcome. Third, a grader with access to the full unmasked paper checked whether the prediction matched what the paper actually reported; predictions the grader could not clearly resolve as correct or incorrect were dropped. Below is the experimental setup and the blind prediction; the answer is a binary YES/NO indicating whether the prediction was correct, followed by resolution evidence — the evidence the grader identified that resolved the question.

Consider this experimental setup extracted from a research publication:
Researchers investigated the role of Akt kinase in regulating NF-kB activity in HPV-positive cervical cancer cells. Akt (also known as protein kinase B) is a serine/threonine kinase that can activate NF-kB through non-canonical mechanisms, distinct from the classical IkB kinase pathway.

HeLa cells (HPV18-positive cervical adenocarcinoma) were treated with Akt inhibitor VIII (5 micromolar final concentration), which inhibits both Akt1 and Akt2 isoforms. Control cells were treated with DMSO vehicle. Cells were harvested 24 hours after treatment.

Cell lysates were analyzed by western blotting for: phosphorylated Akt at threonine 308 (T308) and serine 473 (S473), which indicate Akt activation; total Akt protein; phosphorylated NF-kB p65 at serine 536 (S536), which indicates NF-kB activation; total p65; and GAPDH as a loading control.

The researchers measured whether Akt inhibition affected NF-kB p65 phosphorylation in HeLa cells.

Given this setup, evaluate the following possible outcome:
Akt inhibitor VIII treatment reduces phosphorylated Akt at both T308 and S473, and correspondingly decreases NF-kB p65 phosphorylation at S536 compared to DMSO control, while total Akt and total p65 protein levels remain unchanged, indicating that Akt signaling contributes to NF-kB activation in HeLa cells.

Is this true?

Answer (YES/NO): YES